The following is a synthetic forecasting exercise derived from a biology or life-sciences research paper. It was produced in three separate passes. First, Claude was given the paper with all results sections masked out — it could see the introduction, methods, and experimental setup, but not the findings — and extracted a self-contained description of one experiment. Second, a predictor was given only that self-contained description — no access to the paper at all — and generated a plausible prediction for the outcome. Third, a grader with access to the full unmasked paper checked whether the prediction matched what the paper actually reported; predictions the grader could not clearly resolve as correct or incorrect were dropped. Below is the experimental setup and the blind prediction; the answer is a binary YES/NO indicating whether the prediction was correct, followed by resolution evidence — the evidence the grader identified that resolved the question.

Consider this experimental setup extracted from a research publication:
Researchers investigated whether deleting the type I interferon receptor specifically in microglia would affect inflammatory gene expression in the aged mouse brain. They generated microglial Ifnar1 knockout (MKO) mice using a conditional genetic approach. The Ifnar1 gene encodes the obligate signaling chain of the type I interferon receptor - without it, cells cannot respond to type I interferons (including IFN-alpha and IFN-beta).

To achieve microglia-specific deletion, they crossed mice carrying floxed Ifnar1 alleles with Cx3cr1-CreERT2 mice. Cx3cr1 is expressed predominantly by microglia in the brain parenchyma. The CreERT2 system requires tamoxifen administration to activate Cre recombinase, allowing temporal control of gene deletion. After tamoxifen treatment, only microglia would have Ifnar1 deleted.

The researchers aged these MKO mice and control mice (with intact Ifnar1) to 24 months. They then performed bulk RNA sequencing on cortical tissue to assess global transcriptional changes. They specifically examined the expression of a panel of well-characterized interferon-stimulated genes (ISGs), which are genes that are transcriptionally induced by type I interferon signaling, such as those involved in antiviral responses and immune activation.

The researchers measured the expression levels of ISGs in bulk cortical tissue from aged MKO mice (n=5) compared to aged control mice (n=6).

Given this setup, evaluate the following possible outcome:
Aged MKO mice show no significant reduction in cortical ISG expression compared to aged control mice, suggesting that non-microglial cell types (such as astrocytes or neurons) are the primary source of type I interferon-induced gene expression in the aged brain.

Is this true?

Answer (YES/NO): NO